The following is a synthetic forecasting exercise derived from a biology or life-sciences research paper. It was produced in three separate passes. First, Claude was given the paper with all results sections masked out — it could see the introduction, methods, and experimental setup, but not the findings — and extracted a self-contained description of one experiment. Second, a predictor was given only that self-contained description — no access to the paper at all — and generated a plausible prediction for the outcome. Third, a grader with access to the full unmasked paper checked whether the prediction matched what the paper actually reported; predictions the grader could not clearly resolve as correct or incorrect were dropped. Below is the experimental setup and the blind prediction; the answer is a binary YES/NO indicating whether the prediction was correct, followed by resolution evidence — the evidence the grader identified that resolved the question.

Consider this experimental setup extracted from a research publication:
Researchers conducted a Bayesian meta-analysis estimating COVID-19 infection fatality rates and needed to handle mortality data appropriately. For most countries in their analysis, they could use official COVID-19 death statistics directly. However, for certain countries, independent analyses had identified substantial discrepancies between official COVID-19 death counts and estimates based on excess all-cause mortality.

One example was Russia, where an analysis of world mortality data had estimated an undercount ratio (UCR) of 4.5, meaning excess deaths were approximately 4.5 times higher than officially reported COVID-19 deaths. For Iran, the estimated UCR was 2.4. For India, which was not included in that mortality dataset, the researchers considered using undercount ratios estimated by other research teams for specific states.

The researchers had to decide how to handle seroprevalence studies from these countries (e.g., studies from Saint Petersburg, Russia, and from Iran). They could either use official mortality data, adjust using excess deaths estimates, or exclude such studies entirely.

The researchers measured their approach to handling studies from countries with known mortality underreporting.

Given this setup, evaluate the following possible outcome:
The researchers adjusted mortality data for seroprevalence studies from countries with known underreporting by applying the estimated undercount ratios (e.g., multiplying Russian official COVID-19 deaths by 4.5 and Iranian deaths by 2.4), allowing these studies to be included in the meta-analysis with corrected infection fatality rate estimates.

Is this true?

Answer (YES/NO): NO